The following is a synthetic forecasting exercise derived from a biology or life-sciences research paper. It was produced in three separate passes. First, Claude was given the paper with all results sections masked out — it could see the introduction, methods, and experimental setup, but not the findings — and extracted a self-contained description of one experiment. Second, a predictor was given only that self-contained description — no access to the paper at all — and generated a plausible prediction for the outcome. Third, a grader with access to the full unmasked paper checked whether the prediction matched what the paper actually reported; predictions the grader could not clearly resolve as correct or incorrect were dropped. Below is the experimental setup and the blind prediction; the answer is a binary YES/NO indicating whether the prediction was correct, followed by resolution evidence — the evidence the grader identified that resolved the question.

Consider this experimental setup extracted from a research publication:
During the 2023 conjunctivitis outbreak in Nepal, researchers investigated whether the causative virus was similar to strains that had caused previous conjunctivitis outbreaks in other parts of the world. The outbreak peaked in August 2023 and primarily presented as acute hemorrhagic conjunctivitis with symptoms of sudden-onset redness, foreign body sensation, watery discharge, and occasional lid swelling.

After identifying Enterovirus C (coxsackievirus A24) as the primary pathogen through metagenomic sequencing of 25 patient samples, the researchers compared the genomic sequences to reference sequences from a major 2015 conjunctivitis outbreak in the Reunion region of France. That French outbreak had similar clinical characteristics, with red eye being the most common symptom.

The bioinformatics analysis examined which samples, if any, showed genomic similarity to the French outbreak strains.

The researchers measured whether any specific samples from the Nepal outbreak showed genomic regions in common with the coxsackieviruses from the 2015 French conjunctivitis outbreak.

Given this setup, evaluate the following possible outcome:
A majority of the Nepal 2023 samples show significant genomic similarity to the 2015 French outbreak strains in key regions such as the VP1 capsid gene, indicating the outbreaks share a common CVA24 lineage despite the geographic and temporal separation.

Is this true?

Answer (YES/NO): NO